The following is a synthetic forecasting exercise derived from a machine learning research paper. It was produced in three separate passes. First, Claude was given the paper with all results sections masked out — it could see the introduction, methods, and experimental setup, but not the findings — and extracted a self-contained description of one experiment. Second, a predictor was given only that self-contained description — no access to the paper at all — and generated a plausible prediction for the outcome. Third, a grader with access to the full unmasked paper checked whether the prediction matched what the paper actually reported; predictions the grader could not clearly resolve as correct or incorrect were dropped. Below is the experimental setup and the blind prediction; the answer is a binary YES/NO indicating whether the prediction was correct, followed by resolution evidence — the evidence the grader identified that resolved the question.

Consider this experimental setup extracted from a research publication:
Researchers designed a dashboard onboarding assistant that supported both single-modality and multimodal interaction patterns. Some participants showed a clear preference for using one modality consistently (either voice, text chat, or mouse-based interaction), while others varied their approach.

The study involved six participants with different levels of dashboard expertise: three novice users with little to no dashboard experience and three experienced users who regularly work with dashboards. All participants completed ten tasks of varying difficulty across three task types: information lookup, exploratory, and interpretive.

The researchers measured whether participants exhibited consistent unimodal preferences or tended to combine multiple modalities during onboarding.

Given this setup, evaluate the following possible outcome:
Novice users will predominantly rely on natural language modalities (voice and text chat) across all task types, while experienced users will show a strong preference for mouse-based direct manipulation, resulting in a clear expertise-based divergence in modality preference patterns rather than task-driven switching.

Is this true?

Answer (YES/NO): NO